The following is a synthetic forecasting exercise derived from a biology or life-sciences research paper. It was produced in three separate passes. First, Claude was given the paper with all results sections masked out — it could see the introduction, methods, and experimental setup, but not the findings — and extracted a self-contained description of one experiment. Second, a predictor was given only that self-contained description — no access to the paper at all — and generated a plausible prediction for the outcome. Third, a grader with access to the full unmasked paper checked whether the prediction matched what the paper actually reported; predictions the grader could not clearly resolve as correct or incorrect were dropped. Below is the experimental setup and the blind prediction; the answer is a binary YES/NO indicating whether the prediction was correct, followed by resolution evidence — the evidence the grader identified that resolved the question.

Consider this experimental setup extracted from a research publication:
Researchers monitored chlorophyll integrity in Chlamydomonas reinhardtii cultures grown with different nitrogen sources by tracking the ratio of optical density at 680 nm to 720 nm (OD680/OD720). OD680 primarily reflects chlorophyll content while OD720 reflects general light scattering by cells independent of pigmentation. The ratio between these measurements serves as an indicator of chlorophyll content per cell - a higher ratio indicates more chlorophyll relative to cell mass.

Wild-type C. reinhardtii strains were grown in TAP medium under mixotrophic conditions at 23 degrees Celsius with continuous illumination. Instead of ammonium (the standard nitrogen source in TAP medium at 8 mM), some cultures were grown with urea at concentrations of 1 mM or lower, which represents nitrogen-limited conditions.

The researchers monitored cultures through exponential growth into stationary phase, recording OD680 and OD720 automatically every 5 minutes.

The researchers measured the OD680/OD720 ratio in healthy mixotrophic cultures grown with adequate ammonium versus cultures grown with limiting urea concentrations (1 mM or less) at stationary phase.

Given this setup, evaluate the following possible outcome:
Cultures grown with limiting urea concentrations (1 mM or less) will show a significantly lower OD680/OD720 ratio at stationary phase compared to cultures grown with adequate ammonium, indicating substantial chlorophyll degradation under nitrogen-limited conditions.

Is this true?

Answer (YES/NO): YES